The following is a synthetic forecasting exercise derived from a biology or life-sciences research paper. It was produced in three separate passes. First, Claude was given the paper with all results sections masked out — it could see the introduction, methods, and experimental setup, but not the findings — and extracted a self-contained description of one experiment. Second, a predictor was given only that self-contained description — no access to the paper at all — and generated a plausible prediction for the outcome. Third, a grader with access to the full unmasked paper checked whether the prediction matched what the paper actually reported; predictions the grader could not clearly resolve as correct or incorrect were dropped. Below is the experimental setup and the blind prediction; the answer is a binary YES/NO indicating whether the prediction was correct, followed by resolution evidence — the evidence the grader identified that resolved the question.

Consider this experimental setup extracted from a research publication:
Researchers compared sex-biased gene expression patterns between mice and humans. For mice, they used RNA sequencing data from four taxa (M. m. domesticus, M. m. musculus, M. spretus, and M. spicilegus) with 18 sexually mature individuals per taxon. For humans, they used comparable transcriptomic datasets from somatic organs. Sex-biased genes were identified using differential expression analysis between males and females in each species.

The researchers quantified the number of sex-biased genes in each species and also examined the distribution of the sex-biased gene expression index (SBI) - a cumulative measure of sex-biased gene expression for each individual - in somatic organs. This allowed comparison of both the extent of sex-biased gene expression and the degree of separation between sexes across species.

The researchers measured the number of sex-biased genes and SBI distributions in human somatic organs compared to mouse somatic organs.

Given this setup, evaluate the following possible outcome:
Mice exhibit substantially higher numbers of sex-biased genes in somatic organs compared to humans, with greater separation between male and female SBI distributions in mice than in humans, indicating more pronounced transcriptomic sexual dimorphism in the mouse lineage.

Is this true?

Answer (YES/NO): YES